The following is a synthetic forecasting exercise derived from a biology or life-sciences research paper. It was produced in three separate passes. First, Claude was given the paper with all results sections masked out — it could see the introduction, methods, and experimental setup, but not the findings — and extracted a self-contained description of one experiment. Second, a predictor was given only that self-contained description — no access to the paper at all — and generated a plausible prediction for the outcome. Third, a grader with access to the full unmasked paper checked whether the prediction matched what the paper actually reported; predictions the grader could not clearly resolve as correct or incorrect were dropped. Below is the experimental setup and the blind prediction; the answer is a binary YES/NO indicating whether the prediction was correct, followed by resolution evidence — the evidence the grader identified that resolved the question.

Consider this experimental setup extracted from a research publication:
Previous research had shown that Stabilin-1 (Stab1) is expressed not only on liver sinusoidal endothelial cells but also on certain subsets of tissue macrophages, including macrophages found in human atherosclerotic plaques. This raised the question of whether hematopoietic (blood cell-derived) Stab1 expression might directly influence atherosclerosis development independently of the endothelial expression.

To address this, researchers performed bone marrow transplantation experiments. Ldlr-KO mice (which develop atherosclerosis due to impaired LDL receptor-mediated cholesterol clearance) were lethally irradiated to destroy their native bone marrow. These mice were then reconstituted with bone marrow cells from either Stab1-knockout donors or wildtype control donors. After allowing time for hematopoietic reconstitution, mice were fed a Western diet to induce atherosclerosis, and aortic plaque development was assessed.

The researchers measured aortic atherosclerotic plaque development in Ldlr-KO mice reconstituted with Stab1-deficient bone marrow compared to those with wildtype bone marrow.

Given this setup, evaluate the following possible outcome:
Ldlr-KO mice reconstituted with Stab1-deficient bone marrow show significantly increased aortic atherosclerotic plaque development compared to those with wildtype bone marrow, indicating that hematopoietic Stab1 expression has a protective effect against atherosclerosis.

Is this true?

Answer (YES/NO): NO